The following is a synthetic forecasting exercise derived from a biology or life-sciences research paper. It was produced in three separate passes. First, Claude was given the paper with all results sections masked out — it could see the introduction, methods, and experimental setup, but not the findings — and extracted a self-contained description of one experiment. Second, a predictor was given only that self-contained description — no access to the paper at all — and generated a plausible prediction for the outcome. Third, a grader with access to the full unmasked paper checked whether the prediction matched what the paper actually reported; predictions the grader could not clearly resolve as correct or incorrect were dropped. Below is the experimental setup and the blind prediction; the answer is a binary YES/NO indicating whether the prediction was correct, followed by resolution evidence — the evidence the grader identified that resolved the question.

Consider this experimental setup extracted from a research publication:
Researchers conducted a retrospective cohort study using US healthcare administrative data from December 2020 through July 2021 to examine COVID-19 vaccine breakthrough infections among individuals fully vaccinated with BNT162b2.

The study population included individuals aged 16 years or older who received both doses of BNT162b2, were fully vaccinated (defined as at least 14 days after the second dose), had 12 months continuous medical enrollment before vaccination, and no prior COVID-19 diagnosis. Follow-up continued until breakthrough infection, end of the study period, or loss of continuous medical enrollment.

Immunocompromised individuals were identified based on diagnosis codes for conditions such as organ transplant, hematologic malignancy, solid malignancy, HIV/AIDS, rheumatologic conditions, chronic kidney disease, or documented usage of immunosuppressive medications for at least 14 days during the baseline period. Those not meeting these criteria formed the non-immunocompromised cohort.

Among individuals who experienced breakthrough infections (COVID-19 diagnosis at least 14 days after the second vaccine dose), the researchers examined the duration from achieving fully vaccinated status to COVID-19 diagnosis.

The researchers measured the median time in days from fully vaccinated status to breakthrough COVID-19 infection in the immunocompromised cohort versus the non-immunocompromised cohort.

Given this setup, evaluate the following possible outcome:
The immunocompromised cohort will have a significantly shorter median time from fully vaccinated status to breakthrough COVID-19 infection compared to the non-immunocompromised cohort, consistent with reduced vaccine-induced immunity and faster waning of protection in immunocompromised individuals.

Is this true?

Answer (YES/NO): NO